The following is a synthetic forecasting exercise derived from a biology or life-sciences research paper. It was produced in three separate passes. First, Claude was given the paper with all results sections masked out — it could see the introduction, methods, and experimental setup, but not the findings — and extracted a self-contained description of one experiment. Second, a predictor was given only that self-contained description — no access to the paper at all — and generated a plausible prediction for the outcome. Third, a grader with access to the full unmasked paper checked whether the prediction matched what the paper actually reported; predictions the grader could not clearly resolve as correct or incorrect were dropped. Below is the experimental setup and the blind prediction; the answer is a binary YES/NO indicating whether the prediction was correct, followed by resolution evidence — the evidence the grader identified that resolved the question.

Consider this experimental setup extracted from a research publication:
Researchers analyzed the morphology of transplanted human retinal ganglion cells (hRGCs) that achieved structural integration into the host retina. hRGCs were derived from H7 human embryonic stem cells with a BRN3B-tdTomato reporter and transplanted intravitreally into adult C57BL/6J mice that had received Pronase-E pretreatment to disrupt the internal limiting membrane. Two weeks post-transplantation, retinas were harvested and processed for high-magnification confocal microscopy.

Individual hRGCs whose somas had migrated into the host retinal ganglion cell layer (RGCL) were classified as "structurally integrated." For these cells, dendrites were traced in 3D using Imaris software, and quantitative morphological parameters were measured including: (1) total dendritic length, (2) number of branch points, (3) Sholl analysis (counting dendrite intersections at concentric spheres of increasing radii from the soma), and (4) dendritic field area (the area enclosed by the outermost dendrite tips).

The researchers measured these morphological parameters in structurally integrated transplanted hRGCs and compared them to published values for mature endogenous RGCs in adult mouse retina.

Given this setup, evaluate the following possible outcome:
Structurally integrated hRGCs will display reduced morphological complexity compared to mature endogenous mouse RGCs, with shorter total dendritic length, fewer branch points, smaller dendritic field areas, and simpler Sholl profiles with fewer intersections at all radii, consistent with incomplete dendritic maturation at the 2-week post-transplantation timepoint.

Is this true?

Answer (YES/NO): YES